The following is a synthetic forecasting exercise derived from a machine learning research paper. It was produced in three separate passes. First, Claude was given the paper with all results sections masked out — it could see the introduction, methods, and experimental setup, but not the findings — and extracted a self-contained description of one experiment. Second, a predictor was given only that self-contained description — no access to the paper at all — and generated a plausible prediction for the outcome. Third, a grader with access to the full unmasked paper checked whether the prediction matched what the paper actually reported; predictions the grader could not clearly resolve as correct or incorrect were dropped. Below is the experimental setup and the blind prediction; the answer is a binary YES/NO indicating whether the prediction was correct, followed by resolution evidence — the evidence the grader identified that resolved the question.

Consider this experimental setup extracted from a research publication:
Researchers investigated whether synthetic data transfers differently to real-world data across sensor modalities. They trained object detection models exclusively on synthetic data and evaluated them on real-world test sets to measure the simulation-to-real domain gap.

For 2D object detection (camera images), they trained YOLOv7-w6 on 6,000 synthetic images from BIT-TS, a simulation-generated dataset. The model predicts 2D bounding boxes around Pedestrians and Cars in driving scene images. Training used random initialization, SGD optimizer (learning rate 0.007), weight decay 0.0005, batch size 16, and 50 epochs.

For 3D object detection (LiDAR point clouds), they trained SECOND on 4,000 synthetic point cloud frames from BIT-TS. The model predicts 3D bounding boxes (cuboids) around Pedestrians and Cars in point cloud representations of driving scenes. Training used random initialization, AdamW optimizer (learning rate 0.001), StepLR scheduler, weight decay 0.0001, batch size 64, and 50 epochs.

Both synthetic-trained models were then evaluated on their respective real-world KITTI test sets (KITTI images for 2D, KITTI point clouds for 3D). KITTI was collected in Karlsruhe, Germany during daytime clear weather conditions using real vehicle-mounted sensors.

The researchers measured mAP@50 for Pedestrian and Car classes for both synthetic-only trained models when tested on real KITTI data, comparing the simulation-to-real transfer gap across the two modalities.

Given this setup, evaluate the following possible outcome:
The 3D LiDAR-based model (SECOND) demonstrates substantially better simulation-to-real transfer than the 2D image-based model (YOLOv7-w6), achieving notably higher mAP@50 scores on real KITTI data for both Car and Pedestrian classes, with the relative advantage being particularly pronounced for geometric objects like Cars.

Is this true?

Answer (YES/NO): NO